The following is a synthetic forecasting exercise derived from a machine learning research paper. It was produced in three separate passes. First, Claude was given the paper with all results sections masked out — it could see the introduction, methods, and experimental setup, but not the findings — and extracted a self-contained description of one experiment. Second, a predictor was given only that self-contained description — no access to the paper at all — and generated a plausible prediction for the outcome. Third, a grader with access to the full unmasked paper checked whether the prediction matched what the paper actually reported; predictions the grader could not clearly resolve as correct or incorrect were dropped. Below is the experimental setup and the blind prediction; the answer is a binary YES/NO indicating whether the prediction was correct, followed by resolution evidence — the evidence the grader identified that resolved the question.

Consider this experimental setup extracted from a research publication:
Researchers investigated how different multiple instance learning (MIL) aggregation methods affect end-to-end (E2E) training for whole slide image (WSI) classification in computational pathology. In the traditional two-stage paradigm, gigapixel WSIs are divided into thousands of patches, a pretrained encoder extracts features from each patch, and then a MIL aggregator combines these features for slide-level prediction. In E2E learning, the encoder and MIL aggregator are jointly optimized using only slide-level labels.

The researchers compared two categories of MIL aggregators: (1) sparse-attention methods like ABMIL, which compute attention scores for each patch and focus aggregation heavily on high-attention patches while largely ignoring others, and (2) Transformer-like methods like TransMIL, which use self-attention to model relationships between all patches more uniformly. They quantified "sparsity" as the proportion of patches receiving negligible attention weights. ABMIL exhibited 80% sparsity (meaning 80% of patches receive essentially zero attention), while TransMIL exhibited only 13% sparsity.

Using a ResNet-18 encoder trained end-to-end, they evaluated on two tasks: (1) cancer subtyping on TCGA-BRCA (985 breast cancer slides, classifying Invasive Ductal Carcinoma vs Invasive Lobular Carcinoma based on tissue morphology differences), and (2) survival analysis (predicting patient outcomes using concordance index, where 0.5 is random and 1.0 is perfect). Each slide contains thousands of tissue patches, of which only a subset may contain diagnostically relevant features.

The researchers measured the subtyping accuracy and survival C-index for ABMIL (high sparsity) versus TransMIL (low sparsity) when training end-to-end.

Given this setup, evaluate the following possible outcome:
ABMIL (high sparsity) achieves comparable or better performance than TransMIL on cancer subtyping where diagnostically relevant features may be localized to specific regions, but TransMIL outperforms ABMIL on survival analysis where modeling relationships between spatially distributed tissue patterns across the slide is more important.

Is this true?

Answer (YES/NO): NO